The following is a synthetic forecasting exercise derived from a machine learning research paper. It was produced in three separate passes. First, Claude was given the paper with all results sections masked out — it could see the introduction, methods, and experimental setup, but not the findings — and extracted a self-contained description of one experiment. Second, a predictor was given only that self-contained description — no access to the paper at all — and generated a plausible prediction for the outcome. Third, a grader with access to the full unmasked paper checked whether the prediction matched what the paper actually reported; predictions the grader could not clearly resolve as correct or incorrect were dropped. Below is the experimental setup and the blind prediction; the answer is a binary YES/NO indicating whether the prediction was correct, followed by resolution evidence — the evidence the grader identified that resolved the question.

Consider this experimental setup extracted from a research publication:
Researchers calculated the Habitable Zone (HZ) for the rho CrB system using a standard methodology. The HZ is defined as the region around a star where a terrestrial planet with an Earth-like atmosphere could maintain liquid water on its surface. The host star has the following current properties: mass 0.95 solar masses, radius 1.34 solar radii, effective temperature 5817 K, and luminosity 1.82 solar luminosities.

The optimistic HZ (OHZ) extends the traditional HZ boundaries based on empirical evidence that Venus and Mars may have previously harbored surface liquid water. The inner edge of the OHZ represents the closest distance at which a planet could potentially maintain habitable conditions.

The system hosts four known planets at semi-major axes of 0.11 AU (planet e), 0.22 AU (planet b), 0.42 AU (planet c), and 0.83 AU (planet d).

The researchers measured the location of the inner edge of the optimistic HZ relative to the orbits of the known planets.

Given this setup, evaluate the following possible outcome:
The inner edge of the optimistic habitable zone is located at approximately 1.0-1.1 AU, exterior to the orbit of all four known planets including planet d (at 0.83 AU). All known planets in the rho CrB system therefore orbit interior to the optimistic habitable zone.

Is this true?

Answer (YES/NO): YES